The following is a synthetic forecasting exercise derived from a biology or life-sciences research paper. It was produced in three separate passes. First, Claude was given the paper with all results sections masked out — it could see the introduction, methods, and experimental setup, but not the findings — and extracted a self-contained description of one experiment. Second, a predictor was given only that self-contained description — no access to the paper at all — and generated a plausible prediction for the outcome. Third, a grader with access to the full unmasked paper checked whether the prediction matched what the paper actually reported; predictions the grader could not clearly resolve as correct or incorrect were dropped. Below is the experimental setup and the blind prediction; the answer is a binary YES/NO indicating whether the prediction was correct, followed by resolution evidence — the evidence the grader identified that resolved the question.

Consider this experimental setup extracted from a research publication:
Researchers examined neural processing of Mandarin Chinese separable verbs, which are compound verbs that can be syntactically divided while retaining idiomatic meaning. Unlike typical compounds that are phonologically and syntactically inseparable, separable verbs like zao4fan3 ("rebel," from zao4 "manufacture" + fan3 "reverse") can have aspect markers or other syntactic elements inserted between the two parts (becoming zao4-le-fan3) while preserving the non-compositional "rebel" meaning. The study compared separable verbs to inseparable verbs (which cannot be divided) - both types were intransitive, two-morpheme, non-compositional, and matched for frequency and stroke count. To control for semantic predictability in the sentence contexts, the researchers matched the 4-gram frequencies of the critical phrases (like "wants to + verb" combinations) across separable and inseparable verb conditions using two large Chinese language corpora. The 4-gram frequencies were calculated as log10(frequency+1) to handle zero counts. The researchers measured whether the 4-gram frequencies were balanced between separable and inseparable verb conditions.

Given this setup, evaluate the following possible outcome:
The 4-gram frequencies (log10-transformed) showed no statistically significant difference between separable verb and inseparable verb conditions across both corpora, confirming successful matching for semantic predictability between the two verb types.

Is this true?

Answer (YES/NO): YES